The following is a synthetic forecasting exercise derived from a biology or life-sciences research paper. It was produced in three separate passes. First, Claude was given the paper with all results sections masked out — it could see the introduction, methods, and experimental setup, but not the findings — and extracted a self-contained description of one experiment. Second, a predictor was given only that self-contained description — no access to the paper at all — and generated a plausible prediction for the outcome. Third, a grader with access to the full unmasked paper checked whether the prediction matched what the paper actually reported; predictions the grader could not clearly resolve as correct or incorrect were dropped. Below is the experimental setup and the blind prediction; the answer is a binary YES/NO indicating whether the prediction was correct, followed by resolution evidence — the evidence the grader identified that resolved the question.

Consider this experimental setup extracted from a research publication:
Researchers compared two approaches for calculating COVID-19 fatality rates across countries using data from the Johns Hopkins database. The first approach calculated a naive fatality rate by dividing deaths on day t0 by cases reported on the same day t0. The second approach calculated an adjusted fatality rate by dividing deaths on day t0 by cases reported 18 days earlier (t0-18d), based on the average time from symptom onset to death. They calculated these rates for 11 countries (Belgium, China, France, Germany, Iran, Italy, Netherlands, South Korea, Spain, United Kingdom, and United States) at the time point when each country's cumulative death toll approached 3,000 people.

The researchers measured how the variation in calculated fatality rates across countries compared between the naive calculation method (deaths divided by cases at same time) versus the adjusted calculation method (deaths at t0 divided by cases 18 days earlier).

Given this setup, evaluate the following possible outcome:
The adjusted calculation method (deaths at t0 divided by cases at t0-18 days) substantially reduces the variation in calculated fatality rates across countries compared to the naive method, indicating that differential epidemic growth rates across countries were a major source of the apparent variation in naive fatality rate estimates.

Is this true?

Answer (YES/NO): NO